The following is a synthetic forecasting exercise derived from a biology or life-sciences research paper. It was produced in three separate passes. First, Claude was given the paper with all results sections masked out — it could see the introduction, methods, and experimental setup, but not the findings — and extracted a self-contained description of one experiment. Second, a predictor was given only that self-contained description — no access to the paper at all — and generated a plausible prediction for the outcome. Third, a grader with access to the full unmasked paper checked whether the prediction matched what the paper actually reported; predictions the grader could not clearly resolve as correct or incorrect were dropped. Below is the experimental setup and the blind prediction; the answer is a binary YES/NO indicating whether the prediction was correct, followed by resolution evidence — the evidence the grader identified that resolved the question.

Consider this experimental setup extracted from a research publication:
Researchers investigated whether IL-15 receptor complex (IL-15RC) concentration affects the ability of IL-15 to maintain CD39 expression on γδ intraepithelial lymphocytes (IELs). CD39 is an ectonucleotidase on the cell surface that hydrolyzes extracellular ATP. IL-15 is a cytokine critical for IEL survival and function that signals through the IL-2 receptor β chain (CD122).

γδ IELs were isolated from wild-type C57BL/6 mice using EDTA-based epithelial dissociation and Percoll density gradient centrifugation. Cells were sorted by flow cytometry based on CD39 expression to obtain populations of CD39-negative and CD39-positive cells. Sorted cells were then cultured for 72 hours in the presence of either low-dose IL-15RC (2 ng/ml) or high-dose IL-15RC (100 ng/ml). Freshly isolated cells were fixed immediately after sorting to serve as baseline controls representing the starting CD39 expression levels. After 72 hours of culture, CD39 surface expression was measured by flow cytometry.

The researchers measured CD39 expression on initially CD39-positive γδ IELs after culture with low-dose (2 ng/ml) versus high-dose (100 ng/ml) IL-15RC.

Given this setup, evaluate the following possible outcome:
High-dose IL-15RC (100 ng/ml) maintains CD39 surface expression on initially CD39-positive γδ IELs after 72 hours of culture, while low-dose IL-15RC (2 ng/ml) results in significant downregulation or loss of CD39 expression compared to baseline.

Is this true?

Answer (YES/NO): NO